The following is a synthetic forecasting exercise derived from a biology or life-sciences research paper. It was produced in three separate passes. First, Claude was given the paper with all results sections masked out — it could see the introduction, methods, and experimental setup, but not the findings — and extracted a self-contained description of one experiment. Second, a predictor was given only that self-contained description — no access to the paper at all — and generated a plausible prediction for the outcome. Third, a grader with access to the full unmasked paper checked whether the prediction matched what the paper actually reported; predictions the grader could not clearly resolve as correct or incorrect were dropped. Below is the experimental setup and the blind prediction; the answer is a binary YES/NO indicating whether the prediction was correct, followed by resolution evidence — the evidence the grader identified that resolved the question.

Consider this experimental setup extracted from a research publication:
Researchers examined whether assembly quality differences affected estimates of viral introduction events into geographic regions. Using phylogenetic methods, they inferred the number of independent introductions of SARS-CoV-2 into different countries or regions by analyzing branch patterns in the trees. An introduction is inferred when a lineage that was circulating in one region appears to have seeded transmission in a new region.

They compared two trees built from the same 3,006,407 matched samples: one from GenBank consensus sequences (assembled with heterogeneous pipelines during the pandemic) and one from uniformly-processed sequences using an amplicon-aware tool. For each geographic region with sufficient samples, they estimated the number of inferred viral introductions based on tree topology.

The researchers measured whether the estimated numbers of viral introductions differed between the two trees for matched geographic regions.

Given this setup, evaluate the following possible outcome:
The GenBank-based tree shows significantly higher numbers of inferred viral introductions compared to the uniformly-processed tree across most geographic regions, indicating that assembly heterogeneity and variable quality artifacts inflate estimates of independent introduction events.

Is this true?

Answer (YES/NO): YES